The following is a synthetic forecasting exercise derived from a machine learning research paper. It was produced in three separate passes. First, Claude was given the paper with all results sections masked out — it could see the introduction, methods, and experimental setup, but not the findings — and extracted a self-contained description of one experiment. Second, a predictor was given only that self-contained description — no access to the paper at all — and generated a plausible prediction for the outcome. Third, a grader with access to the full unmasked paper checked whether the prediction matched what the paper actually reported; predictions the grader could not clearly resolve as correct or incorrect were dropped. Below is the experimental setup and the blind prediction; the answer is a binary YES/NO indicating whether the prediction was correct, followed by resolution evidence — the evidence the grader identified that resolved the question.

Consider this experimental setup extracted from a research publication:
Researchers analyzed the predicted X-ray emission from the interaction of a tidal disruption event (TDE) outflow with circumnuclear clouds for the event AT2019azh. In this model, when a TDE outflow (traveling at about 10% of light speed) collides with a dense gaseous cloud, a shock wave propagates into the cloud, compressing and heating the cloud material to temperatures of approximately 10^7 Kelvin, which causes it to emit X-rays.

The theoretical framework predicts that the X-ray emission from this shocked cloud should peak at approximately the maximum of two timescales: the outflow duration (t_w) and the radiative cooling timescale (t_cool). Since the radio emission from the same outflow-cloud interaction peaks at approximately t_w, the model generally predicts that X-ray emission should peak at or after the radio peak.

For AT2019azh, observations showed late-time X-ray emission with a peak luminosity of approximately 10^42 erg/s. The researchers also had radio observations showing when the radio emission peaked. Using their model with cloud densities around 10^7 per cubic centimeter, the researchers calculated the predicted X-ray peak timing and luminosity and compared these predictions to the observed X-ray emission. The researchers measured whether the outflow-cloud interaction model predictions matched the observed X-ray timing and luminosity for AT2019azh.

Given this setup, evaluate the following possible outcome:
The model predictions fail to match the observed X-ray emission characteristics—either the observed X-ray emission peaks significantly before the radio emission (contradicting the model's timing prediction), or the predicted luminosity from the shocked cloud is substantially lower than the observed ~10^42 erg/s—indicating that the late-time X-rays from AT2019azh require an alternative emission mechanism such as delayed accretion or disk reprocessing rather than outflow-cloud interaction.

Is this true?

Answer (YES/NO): YES